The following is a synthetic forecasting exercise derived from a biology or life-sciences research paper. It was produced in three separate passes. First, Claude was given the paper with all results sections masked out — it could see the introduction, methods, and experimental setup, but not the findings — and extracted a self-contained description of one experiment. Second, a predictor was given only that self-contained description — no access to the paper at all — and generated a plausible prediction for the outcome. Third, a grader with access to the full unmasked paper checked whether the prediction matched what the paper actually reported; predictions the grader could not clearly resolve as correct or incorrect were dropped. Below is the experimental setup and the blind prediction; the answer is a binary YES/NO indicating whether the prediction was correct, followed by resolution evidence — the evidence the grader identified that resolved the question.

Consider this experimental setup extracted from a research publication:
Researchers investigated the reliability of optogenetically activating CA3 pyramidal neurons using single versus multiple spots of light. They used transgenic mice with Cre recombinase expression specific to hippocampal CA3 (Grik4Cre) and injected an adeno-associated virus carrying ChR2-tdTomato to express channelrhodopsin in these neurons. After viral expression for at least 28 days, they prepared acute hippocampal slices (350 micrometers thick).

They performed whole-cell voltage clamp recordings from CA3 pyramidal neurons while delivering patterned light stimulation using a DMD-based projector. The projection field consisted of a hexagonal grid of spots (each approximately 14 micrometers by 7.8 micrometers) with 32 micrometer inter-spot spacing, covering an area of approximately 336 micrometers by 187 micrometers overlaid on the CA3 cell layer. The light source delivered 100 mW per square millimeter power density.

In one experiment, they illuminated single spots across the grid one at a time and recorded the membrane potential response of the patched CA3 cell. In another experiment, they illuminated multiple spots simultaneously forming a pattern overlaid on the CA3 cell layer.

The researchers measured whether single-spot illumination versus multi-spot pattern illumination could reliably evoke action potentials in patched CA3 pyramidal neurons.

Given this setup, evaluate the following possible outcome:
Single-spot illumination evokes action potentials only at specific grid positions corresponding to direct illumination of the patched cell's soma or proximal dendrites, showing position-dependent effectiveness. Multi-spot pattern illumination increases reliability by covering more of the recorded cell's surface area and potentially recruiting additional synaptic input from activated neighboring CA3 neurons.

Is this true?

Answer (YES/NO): NO